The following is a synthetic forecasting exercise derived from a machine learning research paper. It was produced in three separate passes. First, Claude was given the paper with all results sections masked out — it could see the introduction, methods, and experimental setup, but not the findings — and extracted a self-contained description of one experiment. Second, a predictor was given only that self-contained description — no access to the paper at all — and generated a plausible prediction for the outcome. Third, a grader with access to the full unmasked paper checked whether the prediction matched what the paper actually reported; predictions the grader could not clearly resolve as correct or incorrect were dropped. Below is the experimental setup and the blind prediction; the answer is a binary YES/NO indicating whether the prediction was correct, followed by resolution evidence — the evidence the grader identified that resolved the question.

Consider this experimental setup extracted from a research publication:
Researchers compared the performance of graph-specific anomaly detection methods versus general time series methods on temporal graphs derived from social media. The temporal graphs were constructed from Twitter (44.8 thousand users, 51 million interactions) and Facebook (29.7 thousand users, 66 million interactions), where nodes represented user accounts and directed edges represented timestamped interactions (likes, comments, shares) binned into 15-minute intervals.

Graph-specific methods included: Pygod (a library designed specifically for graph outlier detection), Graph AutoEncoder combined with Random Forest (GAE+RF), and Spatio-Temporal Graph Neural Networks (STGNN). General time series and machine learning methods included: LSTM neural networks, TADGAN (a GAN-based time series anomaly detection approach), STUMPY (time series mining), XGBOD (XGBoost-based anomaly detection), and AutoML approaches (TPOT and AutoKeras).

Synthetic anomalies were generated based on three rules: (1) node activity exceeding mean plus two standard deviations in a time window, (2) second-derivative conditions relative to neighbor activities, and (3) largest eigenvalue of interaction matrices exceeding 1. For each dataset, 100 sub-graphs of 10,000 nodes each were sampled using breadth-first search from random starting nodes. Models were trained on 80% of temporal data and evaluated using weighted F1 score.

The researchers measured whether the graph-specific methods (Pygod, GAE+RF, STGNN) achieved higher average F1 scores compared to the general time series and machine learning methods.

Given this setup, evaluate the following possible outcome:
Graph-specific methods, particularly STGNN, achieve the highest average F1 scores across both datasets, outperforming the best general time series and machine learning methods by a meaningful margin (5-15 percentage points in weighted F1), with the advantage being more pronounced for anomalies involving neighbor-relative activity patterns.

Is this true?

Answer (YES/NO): NO